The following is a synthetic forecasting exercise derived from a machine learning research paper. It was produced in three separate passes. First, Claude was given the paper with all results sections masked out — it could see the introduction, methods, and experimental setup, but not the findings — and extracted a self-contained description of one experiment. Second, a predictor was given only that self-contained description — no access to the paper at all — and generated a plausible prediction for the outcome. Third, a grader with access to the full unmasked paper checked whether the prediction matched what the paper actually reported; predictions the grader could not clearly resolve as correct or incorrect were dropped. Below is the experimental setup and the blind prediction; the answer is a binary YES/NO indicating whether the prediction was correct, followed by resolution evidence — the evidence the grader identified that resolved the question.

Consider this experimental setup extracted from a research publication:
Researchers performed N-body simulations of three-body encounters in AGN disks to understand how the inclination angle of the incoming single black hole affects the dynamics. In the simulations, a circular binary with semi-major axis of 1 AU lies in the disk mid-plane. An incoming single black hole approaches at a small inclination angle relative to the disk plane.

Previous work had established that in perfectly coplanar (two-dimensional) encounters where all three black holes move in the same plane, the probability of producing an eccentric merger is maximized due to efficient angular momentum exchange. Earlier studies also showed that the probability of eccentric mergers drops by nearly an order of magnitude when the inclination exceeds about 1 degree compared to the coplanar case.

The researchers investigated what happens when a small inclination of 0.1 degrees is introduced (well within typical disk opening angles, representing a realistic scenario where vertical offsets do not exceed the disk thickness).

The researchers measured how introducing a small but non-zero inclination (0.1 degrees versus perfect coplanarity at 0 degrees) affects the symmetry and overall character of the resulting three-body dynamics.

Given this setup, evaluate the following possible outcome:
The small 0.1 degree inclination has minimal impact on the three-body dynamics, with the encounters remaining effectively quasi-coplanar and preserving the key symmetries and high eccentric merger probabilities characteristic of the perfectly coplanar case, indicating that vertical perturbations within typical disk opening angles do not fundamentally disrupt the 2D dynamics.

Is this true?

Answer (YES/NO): NO